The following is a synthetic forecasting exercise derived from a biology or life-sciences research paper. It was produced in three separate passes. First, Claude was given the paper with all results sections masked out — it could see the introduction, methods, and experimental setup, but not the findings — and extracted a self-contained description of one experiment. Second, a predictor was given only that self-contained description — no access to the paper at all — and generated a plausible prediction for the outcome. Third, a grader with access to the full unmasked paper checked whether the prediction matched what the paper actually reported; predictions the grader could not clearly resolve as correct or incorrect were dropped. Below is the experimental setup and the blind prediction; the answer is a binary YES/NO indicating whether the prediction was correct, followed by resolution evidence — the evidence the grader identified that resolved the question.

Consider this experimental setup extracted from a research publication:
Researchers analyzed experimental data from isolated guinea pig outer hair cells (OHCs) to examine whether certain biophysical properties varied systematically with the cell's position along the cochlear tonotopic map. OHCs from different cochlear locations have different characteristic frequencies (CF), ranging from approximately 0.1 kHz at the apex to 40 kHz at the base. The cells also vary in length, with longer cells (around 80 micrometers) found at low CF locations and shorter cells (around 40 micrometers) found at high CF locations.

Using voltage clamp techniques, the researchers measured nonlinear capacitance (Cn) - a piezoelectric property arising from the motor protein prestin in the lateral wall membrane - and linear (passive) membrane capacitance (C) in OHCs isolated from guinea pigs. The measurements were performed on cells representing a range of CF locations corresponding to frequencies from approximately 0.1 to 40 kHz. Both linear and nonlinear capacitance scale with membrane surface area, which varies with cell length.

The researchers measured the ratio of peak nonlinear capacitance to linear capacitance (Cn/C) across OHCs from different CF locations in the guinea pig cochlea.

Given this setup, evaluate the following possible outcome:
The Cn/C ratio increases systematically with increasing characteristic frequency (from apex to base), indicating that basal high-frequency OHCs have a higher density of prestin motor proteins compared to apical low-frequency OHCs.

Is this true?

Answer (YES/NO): NO